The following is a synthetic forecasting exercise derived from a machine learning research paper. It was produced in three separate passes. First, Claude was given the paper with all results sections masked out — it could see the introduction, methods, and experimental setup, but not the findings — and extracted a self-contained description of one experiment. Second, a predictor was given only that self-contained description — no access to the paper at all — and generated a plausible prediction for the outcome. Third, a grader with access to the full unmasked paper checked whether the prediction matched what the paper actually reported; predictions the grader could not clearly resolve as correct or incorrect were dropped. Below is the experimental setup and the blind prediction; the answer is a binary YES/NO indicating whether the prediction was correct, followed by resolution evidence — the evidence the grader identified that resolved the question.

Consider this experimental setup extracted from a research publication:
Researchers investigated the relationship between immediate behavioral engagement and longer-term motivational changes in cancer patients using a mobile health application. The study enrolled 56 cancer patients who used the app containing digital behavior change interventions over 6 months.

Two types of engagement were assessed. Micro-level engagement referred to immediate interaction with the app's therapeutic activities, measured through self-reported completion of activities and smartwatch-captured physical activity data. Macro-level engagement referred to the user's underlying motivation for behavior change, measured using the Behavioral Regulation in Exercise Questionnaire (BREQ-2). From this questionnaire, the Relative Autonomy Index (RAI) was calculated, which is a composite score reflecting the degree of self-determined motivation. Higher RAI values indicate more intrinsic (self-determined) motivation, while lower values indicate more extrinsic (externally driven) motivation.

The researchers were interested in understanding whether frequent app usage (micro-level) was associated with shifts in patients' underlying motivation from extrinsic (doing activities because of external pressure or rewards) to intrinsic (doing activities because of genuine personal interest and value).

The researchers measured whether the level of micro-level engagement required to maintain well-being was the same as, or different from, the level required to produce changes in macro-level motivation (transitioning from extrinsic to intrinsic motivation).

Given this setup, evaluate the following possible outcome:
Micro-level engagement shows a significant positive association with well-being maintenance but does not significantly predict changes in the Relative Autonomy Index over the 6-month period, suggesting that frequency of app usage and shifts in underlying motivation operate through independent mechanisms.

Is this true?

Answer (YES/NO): NO